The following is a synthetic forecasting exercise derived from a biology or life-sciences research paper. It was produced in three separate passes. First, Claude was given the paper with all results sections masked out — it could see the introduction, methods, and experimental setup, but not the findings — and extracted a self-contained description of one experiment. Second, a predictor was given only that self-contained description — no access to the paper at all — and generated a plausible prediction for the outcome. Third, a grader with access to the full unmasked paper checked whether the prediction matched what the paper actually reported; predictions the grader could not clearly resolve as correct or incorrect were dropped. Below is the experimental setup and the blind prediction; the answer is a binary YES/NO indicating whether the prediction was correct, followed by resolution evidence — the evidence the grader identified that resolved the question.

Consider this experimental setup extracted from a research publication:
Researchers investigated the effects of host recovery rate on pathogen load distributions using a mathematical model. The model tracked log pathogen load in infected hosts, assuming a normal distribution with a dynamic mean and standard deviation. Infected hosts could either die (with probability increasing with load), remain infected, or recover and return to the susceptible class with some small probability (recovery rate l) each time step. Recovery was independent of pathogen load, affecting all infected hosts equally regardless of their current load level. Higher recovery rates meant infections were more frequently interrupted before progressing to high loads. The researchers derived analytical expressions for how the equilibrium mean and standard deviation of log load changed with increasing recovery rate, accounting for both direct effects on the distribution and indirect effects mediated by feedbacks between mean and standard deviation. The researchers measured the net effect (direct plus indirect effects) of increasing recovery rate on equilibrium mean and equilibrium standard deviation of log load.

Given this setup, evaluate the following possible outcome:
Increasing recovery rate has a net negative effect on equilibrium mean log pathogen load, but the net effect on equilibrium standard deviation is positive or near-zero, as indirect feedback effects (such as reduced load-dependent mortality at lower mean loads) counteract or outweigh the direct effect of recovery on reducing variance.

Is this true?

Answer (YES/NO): YES